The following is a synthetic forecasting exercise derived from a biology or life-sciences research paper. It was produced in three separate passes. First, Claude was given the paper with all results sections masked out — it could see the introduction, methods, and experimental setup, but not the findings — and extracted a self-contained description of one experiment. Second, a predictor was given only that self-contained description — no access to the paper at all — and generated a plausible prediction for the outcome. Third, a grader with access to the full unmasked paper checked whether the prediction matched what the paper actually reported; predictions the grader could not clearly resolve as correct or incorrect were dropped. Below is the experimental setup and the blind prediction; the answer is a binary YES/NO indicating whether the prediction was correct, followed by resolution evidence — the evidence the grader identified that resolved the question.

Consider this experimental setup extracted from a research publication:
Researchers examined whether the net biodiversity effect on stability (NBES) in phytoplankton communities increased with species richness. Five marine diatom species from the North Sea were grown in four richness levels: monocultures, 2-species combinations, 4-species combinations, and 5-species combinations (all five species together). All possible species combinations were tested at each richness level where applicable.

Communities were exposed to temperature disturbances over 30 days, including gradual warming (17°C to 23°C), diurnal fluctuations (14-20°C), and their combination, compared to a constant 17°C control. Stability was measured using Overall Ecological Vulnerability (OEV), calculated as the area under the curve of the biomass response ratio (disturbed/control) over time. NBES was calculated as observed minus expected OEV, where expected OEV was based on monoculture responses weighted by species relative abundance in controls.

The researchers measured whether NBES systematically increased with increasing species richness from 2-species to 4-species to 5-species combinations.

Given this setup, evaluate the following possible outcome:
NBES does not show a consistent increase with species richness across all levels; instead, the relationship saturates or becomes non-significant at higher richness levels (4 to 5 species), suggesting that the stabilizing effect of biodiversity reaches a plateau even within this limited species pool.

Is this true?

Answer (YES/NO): NO